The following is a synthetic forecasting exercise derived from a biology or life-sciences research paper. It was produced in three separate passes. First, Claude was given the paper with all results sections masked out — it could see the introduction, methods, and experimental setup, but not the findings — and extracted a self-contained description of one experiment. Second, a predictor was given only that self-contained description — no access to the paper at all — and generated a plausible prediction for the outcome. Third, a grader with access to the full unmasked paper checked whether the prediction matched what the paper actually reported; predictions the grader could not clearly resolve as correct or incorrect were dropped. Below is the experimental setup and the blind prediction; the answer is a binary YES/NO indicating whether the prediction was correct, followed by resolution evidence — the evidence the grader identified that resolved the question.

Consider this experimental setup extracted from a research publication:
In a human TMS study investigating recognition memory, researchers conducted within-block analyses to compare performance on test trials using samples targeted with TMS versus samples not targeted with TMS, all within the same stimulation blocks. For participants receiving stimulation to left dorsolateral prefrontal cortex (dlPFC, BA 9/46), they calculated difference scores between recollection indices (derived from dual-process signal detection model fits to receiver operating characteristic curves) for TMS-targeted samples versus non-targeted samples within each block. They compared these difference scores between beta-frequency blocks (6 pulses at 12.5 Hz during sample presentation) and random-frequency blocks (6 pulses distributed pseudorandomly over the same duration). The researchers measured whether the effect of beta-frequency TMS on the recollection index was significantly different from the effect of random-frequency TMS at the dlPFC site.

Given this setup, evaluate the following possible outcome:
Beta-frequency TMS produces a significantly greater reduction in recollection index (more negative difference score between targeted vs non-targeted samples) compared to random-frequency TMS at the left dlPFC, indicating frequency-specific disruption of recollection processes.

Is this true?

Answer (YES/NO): YES